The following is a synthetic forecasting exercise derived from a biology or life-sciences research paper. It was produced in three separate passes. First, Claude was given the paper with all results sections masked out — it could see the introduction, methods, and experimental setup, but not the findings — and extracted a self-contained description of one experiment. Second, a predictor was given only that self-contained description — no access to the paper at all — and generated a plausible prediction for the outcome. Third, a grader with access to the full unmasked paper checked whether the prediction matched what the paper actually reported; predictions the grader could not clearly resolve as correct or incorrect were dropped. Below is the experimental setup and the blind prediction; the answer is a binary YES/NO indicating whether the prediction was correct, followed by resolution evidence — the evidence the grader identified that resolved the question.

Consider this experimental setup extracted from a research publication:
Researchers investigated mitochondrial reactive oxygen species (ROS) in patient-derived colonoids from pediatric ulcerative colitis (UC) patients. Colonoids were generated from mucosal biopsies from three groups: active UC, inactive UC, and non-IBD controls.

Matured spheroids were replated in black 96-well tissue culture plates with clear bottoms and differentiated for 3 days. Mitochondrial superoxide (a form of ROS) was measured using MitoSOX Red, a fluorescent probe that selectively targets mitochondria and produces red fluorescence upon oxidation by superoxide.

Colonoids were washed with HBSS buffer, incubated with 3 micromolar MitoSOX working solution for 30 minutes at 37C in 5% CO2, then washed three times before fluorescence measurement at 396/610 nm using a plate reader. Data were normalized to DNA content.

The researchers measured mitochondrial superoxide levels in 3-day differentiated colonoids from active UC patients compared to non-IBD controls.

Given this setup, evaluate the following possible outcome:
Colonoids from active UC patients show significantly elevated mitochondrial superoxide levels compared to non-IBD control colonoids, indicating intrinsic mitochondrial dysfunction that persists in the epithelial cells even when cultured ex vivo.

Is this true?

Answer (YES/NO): YES